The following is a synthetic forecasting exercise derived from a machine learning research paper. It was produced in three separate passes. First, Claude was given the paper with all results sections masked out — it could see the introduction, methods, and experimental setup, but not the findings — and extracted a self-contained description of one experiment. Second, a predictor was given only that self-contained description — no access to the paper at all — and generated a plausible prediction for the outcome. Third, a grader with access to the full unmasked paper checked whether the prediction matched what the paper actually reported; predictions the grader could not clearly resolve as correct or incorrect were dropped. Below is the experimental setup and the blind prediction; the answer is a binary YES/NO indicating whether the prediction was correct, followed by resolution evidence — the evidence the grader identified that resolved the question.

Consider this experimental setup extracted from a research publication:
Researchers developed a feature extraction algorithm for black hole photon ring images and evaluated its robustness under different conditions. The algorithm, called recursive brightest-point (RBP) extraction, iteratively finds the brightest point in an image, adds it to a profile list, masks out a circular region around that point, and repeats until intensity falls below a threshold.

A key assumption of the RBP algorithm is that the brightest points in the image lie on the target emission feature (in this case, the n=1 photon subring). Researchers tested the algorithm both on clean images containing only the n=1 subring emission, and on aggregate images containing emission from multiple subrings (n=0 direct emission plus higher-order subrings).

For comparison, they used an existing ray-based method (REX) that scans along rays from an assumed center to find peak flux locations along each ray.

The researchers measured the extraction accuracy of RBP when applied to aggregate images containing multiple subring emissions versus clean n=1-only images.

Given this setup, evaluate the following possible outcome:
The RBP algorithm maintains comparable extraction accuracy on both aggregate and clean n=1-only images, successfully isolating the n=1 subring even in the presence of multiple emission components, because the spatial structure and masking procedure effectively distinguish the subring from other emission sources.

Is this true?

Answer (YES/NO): NO